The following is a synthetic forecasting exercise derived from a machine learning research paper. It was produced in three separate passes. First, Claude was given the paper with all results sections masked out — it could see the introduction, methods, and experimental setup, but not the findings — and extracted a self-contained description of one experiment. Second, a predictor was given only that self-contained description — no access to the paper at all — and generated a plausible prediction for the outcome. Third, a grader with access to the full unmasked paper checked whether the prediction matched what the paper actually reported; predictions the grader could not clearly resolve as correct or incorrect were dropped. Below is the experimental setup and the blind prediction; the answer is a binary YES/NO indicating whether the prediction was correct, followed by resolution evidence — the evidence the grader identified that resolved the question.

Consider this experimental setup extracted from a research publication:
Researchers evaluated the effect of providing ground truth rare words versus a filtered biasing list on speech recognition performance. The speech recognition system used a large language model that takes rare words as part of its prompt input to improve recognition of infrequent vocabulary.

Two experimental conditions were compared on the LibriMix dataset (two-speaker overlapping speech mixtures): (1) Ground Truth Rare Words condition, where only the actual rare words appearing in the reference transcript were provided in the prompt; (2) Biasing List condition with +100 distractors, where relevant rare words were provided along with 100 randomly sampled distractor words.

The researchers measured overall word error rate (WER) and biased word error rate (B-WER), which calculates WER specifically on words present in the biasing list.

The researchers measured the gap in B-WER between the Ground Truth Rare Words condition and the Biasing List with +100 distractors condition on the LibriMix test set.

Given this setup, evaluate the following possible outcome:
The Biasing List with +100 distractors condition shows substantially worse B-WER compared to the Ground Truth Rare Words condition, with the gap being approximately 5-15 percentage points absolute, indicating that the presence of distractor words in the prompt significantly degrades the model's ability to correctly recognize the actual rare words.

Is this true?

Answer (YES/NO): YES